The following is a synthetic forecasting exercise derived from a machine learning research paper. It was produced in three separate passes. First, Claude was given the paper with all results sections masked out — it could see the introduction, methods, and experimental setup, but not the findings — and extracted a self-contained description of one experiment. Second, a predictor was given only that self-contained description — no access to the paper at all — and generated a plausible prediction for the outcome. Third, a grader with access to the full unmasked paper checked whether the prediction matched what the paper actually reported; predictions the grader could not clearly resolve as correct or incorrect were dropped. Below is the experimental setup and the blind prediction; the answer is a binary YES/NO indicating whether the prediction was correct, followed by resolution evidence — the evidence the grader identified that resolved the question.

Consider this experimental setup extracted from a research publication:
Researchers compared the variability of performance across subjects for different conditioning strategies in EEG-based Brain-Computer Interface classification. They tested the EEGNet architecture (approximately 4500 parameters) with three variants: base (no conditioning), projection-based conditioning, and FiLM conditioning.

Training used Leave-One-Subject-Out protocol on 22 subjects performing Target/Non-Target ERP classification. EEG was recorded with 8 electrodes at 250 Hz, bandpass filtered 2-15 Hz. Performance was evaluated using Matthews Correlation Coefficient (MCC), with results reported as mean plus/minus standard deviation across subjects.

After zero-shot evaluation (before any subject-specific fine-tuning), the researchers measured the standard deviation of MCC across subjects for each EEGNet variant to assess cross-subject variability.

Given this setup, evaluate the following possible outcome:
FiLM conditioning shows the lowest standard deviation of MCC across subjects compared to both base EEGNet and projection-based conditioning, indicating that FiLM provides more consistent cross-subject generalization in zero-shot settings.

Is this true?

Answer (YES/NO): NO